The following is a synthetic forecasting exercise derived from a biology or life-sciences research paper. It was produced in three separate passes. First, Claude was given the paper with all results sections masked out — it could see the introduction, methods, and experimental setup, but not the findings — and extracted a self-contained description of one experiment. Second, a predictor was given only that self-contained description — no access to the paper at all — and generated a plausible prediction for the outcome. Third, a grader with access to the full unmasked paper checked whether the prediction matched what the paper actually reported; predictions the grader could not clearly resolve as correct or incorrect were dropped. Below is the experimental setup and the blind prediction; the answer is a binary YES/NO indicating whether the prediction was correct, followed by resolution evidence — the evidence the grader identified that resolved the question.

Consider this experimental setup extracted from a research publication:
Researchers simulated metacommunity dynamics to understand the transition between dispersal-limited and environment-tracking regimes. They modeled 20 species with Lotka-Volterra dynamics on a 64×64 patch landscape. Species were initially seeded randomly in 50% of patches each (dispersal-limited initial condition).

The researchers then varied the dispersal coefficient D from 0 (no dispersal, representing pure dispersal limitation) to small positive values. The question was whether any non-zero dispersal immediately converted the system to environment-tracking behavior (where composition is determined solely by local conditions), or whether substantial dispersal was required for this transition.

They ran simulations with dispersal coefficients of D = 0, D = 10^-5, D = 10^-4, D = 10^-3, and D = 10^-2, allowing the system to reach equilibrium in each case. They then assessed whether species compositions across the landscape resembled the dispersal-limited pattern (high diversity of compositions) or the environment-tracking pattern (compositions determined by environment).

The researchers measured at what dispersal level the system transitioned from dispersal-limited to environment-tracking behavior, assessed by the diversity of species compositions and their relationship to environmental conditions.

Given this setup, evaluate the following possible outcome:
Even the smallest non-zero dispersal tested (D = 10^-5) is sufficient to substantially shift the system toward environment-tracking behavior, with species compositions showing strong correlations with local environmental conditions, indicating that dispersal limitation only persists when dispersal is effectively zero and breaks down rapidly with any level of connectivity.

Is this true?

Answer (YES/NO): NO